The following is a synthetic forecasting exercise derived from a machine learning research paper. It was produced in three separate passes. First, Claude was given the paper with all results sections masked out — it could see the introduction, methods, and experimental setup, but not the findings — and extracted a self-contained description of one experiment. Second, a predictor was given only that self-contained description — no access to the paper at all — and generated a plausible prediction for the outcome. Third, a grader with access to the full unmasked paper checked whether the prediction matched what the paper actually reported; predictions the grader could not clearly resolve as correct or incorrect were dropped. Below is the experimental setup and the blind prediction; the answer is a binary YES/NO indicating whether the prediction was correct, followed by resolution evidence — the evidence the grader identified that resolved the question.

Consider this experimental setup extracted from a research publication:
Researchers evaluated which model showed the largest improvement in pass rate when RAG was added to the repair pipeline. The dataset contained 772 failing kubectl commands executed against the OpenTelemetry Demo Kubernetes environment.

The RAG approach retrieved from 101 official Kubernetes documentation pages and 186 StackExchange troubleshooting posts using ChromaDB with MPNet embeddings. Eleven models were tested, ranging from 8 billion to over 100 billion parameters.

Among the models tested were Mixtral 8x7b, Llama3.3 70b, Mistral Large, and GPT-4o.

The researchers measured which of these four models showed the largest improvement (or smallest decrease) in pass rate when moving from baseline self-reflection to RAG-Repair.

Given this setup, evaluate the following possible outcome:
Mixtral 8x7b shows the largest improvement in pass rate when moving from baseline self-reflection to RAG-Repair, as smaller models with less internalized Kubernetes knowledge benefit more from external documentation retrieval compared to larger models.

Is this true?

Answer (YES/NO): YES